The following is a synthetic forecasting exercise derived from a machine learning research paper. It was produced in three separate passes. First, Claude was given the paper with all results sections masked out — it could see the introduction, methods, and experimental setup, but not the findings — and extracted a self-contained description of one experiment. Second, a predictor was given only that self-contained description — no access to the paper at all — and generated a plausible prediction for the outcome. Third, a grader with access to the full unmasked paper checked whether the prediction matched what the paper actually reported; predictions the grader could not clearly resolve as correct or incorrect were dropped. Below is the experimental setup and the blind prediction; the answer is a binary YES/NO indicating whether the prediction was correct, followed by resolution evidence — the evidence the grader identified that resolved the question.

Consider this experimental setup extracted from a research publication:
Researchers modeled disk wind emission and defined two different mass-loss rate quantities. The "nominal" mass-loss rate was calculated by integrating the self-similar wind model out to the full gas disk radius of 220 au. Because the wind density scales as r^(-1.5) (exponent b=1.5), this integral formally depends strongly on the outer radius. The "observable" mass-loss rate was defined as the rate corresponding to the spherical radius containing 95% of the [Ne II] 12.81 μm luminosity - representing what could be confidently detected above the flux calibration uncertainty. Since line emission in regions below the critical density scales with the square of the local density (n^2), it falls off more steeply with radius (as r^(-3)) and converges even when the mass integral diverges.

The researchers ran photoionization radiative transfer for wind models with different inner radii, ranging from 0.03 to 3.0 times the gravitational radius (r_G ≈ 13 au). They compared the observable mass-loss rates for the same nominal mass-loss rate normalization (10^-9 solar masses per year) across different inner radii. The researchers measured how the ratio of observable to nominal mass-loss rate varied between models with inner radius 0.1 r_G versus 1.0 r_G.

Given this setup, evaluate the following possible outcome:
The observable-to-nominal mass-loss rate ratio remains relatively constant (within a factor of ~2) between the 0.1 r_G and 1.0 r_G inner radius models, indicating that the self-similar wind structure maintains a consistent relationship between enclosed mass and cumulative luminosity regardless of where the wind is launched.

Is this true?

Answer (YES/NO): YES